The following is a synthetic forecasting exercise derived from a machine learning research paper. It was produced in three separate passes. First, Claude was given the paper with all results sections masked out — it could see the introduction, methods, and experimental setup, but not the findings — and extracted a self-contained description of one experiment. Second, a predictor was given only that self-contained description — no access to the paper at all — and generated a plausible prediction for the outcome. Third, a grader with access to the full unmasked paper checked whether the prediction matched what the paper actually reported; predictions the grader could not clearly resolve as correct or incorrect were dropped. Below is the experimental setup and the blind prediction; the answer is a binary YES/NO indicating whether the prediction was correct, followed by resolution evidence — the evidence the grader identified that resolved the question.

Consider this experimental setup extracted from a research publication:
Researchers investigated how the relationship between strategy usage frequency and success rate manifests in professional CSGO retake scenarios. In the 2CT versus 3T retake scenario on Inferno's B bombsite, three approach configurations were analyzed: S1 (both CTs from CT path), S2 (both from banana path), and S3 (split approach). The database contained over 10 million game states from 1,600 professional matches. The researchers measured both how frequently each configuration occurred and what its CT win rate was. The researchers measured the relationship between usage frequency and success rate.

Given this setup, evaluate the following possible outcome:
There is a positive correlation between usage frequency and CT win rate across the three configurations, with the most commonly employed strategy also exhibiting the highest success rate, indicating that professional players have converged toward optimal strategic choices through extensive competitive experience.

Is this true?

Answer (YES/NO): YES